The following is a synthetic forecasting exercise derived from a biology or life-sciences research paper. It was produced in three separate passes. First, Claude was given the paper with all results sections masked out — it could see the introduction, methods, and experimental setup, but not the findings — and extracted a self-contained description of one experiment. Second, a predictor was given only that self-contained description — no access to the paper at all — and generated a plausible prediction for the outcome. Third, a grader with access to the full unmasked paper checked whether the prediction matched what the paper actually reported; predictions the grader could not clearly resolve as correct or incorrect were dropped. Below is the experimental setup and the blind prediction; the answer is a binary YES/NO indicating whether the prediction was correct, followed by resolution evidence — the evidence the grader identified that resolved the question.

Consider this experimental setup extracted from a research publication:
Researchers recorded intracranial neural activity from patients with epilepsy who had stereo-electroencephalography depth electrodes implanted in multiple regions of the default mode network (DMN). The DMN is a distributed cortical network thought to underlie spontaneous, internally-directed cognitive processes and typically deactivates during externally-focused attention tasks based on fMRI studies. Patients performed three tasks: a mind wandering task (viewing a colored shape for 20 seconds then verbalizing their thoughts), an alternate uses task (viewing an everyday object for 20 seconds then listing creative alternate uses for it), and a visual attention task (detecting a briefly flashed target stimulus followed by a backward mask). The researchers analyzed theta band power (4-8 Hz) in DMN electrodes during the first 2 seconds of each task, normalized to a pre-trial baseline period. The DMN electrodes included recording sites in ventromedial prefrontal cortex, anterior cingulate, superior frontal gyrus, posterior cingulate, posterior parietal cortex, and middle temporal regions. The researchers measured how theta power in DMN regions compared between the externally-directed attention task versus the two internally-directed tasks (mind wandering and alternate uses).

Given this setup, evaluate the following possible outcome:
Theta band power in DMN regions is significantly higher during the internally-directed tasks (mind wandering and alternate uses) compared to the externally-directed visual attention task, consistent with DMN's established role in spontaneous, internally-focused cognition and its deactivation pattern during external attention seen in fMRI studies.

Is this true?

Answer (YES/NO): NO